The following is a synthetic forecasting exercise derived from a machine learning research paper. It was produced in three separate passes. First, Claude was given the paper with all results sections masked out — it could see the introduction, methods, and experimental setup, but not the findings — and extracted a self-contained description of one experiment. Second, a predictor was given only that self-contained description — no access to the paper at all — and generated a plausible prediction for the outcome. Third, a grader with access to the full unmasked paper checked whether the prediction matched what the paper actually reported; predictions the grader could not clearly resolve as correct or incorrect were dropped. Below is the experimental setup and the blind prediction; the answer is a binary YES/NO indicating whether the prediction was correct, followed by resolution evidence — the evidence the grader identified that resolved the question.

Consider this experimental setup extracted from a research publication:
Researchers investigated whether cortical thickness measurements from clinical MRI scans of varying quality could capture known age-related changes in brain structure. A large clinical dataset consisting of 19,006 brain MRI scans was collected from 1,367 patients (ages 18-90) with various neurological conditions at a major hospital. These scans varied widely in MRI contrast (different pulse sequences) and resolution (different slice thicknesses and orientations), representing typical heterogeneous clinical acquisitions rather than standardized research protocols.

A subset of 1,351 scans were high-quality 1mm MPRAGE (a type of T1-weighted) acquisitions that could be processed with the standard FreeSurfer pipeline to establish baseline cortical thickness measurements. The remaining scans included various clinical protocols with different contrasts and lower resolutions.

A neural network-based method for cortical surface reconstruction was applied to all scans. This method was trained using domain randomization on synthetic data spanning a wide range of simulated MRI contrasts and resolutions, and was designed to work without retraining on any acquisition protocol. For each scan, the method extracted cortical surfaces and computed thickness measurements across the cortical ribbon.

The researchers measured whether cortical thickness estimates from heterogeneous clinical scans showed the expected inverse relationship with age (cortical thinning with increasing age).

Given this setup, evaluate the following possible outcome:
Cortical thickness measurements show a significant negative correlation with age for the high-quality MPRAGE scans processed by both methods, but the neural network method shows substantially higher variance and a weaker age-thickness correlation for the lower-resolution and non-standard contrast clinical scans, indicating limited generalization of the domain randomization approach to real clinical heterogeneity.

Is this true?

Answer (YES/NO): NO